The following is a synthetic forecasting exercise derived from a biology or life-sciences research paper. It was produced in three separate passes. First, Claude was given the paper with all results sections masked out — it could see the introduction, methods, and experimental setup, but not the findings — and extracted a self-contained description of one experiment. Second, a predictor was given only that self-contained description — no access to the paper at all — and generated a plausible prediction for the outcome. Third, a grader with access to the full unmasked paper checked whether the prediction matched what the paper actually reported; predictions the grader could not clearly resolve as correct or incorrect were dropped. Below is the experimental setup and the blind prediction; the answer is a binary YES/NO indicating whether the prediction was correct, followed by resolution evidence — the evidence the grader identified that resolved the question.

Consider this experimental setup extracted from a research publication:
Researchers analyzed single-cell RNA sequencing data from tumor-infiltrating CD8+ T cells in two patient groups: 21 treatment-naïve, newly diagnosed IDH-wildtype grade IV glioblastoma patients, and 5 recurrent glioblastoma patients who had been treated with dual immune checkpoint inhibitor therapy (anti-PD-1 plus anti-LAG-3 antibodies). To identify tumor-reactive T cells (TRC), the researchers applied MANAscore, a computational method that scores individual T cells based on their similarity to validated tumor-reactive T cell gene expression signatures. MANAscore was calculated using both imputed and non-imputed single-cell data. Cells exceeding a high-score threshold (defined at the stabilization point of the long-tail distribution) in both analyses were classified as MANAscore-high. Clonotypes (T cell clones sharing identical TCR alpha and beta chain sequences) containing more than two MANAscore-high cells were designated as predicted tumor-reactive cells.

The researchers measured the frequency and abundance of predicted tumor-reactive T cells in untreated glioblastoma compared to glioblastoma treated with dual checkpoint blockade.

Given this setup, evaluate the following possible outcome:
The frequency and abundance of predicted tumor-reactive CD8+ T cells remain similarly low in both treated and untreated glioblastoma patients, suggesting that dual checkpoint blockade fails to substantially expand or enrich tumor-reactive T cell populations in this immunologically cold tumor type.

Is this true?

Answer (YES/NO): NO